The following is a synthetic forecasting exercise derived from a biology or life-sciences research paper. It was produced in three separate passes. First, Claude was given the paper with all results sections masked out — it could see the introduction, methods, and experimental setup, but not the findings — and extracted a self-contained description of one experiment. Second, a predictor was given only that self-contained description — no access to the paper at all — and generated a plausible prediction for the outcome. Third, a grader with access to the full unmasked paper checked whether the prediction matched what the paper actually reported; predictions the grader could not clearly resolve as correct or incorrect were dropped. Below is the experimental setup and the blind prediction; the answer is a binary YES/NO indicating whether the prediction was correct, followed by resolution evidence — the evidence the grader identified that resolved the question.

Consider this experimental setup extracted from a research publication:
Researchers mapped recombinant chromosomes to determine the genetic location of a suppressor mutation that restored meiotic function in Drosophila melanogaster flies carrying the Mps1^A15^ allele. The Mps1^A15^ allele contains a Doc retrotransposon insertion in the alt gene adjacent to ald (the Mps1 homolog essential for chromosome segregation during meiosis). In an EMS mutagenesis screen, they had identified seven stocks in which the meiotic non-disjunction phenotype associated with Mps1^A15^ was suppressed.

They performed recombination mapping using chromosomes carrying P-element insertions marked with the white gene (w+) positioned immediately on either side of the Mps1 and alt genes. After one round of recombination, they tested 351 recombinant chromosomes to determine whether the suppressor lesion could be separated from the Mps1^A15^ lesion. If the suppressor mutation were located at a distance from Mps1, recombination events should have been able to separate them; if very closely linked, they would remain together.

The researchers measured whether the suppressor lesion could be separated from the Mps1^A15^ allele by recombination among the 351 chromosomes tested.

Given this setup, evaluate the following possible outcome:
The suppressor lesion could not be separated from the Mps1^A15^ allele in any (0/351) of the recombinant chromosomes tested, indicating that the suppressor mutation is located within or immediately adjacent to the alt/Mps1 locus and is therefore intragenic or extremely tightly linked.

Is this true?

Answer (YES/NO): YES